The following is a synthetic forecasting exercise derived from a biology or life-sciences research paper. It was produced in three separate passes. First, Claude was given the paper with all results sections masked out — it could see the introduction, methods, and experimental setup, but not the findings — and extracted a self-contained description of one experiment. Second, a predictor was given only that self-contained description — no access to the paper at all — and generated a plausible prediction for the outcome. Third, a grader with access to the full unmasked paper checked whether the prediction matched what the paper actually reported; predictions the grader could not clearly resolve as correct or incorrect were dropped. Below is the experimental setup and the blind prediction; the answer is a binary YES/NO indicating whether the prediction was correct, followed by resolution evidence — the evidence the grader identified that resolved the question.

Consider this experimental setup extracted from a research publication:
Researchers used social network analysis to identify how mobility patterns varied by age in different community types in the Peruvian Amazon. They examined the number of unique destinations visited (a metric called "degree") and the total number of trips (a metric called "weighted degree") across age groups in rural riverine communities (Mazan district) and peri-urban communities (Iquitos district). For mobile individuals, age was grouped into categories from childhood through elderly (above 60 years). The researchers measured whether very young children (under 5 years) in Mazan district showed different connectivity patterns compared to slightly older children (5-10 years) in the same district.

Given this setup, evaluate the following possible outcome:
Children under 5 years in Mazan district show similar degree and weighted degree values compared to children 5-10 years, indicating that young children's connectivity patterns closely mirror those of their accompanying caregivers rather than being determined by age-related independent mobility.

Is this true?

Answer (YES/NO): NO